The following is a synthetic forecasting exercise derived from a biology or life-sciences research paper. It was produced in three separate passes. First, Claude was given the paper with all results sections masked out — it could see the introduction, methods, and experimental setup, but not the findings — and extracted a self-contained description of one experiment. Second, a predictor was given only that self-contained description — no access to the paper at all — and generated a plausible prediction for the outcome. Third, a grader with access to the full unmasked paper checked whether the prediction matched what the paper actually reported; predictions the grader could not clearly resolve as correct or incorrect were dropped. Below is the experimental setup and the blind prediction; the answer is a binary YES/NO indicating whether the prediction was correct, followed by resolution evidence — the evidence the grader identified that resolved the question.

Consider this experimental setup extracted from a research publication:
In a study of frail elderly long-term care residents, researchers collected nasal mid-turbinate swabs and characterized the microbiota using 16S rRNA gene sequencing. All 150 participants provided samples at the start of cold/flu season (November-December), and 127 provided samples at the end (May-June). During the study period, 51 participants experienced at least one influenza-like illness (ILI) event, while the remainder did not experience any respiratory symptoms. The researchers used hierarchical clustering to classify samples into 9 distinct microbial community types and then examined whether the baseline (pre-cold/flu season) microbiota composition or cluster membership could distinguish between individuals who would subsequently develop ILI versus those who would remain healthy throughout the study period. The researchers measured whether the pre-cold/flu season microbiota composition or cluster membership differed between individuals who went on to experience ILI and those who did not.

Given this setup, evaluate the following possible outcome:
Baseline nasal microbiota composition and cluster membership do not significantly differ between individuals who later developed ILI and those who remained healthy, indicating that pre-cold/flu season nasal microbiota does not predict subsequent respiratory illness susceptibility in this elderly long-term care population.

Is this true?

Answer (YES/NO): YES